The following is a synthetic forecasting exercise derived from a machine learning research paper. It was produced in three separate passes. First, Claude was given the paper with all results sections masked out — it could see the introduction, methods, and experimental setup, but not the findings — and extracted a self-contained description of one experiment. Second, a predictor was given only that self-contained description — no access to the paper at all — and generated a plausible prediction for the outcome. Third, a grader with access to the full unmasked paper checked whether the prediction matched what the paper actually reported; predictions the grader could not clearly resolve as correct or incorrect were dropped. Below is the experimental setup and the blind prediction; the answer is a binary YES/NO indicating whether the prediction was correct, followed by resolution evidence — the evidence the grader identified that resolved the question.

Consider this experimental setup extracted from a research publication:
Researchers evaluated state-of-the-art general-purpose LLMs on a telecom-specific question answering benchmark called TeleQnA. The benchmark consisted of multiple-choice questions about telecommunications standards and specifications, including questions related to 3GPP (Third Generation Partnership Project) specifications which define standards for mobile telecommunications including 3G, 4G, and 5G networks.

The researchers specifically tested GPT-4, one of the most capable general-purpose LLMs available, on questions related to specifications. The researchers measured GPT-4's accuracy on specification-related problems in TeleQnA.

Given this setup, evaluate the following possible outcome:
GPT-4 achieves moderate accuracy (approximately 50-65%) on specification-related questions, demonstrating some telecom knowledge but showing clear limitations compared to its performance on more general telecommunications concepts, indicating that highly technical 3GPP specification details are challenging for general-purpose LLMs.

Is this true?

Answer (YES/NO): YES